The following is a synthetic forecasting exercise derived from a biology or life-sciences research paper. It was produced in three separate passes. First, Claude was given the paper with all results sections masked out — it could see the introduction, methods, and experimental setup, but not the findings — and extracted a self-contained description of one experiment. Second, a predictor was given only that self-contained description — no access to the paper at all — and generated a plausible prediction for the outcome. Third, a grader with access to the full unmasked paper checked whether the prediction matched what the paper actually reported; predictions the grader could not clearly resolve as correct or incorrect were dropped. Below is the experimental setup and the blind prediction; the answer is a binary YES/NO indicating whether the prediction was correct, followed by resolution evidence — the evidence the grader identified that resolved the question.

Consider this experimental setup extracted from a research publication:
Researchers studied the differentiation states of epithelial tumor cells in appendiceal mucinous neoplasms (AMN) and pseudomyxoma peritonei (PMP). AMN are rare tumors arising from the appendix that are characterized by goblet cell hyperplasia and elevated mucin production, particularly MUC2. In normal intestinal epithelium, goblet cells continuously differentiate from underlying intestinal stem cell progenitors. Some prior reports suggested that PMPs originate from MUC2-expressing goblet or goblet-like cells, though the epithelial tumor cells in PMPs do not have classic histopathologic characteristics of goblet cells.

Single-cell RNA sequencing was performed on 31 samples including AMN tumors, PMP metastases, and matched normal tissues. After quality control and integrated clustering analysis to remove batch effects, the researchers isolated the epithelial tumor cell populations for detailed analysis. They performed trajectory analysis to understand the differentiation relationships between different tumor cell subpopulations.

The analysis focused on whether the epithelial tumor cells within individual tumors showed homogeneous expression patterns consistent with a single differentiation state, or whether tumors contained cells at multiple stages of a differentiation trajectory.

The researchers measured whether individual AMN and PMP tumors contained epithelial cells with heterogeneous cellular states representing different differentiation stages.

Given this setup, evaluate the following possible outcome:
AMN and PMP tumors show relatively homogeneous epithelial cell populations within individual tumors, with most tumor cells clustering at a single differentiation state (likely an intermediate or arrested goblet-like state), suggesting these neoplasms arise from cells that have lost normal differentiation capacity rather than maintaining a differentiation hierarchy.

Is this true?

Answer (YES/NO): NO